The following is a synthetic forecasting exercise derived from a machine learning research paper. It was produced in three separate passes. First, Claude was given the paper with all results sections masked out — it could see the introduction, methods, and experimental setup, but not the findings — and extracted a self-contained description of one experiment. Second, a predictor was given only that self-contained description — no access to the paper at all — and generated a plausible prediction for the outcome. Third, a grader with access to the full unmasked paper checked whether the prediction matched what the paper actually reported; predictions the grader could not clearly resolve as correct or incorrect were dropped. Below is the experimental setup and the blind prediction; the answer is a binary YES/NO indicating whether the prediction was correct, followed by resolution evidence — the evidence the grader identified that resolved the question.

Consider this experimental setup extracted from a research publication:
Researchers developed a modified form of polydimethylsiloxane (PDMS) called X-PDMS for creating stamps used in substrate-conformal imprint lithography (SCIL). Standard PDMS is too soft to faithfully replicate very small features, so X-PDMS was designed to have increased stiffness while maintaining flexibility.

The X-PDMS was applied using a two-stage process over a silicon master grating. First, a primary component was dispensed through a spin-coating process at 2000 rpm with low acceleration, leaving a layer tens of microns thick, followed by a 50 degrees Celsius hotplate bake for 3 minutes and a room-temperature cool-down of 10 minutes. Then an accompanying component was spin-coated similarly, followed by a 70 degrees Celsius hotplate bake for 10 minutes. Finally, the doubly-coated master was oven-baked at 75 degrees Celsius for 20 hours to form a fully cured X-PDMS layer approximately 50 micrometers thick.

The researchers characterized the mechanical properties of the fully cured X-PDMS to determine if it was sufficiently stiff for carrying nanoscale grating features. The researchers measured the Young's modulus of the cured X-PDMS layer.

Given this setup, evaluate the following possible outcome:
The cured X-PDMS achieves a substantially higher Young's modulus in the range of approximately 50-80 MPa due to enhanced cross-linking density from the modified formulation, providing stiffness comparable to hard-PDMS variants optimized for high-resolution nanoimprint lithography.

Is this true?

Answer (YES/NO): YES